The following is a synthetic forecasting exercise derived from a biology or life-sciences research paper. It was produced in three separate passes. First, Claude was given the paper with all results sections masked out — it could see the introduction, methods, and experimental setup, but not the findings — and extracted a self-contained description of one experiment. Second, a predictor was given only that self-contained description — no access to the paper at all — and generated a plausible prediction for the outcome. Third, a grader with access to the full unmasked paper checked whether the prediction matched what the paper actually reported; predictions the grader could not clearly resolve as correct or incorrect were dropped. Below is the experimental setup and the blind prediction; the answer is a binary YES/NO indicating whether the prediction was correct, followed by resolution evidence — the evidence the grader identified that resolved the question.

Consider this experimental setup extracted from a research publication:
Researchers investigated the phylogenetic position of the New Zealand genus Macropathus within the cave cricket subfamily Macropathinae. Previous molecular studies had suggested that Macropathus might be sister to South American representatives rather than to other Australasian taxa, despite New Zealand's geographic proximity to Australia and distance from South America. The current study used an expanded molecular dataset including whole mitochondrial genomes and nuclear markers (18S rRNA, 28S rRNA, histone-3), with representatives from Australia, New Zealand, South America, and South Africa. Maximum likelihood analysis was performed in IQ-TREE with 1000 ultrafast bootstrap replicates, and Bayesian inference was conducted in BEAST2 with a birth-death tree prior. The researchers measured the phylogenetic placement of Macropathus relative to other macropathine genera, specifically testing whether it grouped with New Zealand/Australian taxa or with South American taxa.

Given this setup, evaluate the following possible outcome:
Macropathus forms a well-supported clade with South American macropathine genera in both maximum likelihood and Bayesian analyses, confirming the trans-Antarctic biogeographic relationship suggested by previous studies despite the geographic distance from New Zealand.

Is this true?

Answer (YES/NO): NO